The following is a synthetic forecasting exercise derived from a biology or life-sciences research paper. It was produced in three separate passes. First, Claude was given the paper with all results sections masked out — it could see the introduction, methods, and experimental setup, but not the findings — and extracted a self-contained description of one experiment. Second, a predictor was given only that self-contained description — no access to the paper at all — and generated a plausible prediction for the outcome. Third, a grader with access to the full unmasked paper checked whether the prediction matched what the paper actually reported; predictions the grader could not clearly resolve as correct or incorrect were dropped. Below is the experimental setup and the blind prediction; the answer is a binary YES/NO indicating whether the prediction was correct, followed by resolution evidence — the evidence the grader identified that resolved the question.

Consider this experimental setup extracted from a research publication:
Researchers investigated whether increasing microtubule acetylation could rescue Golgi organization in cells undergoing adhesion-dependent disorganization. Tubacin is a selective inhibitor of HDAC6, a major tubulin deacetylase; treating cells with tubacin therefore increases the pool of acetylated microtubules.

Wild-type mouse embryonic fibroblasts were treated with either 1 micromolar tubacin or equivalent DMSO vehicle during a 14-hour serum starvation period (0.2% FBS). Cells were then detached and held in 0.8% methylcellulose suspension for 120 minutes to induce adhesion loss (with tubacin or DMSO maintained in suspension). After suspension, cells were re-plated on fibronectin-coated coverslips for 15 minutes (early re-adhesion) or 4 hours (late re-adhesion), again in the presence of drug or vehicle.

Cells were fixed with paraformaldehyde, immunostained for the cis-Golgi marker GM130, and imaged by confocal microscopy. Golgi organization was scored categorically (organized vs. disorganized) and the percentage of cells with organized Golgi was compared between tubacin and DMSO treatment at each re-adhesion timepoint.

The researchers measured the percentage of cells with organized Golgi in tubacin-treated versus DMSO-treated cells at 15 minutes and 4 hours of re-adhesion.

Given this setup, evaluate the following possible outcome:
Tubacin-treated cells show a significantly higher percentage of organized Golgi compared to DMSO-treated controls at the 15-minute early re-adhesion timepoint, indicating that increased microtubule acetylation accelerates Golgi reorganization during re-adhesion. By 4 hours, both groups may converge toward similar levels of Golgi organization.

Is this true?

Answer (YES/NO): NO